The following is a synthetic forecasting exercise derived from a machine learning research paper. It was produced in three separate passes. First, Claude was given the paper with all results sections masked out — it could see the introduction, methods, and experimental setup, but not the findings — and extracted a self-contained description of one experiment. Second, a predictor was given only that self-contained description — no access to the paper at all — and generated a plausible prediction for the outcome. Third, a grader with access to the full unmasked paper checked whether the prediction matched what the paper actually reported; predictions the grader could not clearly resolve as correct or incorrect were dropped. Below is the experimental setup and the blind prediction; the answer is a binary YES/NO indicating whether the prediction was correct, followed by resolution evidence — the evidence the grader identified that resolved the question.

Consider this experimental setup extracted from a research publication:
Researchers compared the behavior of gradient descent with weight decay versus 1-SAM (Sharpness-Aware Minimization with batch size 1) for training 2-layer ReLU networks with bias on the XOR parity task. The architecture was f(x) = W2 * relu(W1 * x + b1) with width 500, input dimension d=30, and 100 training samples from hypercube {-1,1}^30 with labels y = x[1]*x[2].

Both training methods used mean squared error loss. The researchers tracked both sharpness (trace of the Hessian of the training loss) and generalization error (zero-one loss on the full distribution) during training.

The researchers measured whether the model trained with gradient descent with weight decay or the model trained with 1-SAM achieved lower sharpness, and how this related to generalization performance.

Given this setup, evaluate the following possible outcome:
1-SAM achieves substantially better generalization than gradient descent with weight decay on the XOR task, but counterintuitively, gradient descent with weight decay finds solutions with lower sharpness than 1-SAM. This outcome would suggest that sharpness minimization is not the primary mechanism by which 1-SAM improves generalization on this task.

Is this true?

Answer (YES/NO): NO